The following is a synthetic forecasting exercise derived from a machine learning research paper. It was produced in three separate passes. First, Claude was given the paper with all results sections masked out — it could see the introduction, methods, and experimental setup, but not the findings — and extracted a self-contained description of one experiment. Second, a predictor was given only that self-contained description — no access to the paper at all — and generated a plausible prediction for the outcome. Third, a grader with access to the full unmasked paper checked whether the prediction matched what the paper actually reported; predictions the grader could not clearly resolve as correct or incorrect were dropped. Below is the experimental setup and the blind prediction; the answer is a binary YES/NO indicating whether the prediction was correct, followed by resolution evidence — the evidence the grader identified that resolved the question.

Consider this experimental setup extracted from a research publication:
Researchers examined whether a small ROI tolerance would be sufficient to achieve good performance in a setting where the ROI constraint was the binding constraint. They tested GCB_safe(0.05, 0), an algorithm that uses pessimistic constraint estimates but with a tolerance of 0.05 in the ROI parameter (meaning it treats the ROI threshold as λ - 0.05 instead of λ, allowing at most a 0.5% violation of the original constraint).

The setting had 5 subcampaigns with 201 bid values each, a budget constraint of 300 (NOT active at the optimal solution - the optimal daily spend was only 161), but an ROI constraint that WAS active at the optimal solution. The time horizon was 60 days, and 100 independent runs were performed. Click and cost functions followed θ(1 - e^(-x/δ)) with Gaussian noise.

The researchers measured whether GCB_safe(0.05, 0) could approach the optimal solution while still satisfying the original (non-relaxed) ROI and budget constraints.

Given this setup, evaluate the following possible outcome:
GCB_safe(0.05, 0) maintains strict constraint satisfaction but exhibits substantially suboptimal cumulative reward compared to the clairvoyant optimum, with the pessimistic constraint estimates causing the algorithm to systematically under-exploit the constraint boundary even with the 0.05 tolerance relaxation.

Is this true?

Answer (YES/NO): NO